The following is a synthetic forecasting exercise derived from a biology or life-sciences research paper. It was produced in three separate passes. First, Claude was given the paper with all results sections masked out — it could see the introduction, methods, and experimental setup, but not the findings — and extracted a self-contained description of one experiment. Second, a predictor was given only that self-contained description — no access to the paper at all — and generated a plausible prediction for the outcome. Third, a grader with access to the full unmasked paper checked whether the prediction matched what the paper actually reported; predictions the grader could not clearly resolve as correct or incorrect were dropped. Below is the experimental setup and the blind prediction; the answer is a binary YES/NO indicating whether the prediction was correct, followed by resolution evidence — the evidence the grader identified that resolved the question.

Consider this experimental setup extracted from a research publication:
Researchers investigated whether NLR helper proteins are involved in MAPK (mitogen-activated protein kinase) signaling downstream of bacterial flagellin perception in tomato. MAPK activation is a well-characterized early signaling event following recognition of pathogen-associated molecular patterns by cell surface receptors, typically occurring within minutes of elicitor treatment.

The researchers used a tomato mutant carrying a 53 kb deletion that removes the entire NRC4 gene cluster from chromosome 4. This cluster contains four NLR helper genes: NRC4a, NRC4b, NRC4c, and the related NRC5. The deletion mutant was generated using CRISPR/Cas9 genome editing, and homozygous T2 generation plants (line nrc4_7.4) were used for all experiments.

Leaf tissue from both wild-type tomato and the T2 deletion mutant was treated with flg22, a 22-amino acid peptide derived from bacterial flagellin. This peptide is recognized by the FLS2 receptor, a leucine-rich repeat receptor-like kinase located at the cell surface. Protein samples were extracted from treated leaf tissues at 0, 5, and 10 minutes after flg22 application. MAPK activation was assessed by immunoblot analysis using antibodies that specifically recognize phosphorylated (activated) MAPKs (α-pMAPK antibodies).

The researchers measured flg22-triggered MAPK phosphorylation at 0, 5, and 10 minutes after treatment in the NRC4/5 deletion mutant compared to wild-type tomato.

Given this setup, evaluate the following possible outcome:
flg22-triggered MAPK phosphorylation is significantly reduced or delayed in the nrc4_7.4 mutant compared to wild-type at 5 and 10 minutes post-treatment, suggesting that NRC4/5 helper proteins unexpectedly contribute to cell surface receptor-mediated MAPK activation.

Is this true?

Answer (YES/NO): NO